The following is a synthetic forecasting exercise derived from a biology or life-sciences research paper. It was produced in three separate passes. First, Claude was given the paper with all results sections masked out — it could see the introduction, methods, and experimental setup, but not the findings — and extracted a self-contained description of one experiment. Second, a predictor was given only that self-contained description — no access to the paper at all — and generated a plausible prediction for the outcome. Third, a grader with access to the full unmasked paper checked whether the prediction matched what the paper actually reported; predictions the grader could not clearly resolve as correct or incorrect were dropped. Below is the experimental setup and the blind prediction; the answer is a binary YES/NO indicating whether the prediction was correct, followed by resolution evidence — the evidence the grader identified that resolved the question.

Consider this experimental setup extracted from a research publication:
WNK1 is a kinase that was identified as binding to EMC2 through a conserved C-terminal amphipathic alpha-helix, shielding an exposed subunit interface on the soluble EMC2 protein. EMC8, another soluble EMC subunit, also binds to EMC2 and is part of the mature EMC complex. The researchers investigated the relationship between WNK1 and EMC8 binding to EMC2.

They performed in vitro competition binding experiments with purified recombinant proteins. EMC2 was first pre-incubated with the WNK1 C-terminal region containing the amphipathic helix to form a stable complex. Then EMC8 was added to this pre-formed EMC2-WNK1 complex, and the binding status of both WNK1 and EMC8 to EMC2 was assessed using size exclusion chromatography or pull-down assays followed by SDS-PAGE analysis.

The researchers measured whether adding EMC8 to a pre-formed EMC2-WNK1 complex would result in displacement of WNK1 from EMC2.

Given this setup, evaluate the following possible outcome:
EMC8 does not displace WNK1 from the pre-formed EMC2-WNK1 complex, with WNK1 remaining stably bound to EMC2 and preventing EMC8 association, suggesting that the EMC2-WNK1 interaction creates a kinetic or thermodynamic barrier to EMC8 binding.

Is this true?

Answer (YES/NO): NO